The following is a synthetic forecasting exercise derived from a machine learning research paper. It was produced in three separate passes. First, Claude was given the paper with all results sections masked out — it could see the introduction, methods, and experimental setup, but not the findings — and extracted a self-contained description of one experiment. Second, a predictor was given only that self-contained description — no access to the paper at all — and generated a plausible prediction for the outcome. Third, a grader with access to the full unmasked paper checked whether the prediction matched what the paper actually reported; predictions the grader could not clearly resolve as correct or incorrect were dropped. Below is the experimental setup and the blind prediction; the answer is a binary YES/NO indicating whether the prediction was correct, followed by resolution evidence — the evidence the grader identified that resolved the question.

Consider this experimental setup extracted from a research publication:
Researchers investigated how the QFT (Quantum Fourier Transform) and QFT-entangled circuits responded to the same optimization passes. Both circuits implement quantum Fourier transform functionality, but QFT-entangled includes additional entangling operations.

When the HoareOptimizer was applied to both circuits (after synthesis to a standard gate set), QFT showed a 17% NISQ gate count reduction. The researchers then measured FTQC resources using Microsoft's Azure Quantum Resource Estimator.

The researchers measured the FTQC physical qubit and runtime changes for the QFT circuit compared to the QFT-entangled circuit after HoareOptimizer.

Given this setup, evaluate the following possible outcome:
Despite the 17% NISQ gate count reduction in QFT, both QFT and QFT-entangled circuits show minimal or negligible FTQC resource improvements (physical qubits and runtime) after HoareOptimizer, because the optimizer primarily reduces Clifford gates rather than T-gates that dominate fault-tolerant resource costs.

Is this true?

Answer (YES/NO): NO